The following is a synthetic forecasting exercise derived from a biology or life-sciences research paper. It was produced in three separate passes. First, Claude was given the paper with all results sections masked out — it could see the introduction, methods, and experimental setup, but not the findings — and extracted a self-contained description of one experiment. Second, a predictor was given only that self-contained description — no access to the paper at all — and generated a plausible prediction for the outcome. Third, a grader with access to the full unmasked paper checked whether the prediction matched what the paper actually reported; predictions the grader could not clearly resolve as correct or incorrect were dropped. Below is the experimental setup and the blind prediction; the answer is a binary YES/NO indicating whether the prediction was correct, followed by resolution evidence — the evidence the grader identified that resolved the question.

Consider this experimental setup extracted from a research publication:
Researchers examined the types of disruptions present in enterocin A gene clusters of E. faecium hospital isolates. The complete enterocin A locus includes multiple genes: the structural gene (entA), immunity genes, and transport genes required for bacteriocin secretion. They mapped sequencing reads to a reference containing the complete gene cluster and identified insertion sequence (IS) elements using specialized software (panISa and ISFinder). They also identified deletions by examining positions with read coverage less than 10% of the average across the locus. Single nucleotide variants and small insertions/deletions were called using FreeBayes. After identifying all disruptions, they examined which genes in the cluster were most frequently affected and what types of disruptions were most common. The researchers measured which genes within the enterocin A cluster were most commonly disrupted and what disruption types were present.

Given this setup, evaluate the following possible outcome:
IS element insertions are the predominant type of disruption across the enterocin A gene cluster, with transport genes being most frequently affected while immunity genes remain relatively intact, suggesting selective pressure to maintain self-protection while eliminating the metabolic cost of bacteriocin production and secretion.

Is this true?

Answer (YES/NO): NO